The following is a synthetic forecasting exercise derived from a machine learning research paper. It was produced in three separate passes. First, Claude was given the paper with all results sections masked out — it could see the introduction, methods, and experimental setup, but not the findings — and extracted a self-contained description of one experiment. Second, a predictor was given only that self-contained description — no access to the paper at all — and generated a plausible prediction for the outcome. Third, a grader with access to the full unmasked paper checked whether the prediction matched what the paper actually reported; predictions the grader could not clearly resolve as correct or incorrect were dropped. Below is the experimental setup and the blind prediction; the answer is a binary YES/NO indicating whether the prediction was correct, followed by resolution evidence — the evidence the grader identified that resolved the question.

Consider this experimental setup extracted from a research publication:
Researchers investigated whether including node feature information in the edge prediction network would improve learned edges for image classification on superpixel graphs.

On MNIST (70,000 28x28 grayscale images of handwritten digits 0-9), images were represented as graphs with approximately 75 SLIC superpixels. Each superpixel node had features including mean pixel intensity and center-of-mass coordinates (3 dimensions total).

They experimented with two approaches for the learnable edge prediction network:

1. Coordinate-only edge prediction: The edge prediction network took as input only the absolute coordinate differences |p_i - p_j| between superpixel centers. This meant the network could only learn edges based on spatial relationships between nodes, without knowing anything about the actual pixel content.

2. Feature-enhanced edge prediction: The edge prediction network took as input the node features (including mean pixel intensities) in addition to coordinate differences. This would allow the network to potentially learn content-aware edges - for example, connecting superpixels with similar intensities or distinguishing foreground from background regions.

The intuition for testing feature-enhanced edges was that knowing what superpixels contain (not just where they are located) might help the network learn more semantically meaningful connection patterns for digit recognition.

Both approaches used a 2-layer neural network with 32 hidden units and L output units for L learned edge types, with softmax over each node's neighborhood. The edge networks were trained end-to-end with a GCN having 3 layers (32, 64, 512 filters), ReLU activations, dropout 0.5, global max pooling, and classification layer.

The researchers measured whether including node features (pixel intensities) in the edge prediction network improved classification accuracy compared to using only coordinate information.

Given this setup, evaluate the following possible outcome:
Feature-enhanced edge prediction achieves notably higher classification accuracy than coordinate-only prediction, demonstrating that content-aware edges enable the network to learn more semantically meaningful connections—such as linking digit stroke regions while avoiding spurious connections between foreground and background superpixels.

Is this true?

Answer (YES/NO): NO